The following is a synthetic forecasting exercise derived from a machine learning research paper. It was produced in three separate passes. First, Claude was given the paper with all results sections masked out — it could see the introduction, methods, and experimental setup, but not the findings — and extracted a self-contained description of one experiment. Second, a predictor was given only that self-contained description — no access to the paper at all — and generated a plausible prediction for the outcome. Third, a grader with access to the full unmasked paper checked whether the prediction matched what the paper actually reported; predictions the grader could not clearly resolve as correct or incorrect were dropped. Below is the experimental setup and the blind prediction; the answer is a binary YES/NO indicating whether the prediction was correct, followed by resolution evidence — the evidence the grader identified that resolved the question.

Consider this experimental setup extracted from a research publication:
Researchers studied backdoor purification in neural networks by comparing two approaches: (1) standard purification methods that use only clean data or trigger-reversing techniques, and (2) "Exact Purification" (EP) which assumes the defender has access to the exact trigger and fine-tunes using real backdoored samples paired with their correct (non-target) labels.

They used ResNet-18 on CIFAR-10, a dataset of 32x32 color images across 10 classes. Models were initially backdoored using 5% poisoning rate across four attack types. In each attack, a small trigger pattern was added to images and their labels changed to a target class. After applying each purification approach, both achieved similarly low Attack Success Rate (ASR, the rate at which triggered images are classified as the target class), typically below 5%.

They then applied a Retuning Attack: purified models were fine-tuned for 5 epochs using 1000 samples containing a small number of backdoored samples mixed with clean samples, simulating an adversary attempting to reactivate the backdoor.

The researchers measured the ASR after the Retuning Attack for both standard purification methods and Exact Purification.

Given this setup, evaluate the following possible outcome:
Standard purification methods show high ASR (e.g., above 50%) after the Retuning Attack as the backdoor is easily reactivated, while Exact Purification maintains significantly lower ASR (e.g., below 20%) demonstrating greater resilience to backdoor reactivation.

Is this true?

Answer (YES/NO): YES